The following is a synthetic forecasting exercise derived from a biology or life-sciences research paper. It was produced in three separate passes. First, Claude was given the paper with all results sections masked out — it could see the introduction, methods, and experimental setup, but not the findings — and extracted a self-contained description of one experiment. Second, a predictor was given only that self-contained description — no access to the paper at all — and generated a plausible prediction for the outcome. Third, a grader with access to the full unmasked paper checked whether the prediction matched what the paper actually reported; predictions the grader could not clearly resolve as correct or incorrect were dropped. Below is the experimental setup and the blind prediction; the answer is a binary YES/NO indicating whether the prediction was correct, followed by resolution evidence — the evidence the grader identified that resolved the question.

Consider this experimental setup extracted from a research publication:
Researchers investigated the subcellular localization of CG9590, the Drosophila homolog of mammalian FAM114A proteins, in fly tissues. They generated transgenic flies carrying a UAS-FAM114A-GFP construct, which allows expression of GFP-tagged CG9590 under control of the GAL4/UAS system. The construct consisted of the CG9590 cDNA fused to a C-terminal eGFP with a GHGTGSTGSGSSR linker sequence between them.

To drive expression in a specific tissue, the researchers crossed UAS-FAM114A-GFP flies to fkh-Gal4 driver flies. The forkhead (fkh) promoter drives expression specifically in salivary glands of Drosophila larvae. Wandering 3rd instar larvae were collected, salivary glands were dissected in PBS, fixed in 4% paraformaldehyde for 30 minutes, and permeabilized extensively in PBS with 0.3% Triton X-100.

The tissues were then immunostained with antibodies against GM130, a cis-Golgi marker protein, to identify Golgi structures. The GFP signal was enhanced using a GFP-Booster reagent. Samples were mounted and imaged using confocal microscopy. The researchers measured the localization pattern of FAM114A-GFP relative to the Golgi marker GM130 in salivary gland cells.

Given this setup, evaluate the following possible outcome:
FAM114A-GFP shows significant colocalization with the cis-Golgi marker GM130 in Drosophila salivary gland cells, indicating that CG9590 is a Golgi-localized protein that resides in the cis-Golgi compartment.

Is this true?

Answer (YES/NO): NO